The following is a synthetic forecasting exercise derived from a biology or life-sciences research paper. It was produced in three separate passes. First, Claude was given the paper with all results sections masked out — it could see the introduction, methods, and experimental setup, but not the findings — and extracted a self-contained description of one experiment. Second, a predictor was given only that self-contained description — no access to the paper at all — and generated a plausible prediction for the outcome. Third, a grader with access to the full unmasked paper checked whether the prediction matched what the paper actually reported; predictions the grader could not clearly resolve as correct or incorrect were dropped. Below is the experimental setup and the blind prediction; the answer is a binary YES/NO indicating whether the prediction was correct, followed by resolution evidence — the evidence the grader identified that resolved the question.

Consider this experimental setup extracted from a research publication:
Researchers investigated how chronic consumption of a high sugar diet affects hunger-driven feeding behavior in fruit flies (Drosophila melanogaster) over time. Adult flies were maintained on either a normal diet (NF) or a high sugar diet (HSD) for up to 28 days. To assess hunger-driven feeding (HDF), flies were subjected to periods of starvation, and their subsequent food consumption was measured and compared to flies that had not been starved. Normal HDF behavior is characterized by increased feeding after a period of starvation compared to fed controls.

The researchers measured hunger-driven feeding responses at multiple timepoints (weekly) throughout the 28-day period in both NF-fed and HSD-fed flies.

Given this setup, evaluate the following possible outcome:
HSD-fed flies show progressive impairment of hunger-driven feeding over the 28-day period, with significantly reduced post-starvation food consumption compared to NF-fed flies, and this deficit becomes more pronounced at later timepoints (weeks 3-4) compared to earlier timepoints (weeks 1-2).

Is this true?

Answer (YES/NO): NO